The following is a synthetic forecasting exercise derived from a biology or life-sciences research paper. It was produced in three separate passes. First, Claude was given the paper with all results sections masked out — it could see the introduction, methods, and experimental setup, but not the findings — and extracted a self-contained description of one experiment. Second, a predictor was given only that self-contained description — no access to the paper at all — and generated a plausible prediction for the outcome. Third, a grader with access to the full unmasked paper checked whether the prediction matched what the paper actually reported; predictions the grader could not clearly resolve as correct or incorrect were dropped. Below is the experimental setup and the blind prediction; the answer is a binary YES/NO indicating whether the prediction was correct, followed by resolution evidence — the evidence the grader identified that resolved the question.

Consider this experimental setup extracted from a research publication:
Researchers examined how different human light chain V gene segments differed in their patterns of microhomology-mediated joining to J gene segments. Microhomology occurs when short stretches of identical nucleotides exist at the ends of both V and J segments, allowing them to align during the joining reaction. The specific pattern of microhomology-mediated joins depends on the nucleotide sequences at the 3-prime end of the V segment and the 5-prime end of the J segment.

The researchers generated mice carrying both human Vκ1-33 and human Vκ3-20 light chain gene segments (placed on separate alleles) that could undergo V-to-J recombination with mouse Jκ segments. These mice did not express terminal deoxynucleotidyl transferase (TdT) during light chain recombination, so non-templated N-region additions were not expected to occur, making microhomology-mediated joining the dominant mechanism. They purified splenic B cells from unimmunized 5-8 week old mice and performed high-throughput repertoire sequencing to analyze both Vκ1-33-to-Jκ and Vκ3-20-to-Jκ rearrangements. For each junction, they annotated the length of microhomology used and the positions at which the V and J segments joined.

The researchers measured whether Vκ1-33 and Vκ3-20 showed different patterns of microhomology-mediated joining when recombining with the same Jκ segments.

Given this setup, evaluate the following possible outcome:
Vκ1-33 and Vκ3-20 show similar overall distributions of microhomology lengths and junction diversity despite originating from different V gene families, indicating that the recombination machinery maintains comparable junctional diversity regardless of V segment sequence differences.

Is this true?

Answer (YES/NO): NO